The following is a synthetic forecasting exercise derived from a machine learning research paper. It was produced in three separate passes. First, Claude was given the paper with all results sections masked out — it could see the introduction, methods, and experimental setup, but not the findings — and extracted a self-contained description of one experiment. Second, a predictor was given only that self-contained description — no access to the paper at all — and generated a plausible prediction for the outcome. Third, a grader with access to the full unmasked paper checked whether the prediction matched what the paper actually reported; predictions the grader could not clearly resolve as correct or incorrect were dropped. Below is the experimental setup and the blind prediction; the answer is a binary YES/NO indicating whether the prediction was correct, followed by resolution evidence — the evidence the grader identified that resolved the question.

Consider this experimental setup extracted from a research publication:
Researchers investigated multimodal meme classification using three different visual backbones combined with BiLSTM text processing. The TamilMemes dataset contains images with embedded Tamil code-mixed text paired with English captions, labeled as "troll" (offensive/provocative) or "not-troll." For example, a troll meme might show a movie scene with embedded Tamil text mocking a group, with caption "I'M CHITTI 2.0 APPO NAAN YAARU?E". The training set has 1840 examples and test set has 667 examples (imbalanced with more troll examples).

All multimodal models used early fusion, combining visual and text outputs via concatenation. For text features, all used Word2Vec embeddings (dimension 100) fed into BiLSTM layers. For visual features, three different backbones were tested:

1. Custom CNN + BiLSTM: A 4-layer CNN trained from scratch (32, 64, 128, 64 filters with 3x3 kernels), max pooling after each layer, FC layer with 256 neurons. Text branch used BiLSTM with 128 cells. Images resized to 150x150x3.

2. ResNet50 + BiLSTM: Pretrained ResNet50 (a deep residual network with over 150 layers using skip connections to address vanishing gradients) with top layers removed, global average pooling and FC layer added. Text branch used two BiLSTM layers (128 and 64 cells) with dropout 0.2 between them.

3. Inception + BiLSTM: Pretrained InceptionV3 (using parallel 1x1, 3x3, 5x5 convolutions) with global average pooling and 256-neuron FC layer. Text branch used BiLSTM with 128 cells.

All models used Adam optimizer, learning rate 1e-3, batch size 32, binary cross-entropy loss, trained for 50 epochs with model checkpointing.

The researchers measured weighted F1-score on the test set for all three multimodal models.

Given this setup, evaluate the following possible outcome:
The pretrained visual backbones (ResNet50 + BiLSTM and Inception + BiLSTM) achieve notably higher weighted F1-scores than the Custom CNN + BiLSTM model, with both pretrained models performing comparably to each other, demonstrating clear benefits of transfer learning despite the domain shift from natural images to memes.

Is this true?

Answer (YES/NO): NO